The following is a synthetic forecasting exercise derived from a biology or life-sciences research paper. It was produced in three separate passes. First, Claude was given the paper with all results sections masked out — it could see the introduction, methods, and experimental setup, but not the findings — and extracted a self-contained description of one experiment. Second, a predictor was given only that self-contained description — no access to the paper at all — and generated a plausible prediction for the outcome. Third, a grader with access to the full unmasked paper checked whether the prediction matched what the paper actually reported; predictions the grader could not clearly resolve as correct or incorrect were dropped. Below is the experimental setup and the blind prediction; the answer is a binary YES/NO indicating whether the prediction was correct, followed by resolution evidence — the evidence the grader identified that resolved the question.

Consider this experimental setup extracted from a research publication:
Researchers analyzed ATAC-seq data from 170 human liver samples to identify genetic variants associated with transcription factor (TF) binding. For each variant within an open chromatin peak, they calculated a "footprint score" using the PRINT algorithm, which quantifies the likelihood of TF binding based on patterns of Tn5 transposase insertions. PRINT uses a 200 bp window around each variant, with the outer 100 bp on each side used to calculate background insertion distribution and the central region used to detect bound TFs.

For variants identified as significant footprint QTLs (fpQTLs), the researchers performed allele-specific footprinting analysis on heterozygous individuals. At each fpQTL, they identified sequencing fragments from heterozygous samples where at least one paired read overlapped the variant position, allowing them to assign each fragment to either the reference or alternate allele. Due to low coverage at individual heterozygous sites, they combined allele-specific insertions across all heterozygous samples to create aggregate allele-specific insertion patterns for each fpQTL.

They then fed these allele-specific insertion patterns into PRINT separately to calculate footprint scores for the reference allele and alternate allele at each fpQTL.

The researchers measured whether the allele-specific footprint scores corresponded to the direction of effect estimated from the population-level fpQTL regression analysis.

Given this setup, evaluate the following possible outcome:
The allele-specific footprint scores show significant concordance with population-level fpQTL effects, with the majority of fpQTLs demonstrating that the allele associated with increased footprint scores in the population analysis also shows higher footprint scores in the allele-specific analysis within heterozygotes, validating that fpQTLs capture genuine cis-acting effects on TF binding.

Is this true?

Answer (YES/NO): YES